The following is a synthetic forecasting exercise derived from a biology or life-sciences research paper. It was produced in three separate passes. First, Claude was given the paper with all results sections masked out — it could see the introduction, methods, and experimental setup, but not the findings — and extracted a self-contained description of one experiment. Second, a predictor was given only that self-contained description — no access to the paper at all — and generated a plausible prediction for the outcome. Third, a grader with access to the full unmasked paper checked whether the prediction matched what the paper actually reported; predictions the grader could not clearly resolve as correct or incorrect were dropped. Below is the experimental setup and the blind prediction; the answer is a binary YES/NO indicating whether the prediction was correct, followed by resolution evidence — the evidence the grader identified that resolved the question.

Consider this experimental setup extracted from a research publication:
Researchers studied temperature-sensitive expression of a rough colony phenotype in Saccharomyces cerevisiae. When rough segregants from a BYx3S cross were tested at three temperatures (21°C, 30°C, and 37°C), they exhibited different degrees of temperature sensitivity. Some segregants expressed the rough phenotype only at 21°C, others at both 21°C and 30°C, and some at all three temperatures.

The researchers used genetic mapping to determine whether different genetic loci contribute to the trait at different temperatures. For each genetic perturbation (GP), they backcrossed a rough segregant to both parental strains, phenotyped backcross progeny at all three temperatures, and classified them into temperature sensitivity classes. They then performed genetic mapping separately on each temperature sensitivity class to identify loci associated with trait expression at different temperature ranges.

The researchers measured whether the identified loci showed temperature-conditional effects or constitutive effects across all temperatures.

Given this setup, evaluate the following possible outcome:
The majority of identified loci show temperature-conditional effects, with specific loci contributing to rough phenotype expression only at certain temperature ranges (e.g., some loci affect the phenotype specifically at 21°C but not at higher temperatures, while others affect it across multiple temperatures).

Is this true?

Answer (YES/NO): NO